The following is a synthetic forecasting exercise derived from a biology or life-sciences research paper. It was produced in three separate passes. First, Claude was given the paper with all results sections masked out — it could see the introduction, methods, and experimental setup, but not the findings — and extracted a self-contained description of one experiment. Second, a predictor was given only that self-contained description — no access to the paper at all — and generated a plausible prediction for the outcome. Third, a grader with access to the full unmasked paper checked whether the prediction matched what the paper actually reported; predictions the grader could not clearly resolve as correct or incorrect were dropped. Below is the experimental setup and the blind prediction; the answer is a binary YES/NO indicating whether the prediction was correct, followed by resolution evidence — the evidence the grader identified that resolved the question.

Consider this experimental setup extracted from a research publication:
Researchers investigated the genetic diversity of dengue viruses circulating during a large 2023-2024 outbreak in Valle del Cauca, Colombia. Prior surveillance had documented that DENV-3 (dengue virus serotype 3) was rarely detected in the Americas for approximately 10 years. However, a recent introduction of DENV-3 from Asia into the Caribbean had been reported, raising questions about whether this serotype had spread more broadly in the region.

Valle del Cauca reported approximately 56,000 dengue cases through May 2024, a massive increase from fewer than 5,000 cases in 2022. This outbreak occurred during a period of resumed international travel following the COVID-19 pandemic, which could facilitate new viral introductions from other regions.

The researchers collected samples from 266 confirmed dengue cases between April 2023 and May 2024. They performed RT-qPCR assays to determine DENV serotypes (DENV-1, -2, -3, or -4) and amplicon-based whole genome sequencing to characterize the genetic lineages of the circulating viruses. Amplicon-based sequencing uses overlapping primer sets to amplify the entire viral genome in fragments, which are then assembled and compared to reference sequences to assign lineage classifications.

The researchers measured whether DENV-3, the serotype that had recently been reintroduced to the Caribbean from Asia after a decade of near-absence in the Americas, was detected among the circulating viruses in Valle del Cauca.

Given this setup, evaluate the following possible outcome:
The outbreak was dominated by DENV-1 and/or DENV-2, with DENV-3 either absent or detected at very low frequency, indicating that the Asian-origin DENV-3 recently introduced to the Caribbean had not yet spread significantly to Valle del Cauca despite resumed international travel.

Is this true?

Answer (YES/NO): NO